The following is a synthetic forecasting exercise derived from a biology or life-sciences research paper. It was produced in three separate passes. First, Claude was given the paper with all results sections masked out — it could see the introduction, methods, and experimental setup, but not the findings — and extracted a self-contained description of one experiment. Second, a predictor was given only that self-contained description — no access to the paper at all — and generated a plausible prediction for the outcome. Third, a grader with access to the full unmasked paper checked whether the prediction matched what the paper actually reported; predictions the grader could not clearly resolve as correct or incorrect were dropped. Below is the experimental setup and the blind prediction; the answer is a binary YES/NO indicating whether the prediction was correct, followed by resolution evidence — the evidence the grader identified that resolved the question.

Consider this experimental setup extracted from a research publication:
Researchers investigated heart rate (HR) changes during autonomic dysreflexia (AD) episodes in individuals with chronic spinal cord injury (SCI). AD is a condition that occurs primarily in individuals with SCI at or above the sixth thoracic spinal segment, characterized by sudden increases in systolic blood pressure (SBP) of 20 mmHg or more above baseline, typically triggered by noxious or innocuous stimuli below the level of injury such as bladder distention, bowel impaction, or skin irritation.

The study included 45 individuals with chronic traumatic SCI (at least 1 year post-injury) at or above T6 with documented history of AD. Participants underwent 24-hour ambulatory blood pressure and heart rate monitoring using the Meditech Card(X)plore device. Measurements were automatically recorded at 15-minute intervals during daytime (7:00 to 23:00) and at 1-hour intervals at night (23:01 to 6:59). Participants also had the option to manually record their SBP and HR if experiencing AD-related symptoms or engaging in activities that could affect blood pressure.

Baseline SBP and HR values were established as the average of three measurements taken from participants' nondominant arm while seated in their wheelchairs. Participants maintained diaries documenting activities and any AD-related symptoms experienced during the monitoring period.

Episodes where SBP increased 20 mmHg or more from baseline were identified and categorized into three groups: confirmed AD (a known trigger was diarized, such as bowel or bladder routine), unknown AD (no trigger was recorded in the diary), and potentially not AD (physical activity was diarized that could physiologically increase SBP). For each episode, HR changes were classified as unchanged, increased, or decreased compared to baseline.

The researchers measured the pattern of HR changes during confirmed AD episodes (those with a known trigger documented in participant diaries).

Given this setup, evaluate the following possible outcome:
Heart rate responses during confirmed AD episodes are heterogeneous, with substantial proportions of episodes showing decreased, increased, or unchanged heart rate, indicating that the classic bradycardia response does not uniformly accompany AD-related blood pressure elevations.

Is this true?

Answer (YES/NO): NO